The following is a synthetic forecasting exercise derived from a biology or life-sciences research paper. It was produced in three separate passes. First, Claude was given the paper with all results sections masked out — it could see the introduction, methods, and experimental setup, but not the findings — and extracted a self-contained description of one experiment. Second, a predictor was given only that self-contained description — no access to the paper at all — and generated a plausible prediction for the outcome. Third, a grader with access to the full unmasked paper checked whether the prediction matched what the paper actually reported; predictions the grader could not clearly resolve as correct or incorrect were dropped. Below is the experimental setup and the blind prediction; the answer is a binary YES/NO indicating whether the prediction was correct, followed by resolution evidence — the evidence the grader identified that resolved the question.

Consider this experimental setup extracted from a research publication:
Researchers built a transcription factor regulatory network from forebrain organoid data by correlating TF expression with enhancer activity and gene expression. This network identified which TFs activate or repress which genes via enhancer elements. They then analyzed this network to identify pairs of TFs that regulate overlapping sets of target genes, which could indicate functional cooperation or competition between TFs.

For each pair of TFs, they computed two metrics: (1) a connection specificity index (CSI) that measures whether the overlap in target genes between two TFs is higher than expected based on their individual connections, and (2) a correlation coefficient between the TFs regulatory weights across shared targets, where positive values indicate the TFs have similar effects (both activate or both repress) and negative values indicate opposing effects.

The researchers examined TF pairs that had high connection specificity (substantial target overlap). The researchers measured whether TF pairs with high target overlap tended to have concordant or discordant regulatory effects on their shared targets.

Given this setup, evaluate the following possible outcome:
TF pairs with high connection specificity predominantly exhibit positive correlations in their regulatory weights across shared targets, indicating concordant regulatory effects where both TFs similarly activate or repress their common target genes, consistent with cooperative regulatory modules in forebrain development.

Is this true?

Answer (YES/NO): NO